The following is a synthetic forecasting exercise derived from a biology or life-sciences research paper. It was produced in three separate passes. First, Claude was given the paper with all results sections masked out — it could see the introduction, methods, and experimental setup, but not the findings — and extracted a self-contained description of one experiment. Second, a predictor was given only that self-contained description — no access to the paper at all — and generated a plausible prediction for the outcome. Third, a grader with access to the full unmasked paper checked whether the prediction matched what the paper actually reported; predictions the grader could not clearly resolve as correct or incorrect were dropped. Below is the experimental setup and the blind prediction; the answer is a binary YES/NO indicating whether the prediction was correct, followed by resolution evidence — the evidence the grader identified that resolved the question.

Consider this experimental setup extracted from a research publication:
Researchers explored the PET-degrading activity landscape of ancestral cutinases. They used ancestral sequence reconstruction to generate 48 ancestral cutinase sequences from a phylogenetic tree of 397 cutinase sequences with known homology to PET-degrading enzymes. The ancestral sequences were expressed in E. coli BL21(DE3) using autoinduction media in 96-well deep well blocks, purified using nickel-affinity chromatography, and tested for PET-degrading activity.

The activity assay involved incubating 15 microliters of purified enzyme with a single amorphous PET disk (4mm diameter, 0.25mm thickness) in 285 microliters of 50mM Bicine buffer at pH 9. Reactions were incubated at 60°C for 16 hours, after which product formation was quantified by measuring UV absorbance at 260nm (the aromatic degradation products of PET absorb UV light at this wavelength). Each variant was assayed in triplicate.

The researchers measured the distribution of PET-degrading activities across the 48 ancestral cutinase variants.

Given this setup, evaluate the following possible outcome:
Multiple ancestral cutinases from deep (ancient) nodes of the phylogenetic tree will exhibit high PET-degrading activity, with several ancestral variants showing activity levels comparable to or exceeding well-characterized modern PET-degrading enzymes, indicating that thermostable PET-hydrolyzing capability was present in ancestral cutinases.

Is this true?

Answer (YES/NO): YES